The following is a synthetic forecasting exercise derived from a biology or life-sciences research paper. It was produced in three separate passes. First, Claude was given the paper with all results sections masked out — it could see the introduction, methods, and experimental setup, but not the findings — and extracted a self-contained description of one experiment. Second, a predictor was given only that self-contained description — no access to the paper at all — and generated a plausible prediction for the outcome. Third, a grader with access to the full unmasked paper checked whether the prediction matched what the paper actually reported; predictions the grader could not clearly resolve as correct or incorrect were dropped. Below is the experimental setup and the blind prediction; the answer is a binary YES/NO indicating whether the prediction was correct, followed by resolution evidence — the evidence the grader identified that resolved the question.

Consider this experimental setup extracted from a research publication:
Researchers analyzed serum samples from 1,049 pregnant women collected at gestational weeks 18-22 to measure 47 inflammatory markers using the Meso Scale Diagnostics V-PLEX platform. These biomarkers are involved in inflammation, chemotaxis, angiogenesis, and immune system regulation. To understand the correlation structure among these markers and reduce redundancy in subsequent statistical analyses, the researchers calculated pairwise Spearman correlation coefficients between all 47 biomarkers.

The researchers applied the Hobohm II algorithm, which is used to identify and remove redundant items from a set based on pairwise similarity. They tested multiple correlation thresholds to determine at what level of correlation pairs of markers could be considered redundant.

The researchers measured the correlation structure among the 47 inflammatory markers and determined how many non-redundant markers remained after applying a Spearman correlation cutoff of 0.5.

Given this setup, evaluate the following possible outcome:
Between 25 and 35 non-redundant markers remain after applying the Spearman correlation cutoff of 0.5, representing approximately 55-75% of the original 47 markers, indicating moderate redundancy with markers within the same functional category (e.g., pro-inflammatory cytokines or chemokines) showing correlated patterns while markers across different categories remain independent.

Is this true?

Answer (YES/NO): NO